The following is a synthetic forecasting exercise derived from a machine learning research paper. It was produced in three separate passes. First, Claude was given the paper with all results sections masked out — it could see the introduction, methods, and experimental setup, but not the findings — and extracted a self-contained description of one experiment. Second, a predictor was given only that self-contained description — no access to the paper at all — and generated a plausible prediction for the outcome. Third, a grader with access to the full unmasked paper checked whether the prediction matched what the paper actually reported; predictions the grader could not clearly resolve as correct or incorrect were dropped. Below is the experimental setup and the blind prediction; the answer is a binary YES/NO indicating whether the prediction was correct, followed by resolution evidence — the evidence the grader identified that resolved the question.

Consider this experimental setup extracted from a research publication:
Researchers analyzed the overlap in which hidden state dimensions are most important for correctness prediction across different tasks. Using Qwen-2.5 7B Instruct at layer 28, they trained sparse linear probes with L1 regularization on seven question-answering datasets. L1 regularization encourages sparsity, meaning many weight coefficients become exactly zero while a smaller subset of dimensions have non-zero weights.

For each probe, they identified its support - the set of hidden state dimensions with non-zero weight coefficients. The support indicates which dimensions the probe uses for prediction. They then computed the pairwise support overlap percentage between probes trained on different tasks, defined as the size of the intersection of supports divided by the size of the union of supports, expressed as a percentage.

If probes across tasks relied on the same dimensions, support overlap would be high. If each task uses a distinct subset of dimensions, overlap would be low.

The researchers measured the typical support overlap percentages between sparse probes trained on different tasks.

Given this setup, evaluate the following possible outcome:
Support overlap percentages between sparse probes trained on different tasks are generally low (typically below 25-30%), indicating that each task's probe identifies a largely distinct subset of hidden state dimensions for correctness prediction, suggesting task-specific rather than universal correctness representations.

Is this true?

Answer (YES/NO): YES